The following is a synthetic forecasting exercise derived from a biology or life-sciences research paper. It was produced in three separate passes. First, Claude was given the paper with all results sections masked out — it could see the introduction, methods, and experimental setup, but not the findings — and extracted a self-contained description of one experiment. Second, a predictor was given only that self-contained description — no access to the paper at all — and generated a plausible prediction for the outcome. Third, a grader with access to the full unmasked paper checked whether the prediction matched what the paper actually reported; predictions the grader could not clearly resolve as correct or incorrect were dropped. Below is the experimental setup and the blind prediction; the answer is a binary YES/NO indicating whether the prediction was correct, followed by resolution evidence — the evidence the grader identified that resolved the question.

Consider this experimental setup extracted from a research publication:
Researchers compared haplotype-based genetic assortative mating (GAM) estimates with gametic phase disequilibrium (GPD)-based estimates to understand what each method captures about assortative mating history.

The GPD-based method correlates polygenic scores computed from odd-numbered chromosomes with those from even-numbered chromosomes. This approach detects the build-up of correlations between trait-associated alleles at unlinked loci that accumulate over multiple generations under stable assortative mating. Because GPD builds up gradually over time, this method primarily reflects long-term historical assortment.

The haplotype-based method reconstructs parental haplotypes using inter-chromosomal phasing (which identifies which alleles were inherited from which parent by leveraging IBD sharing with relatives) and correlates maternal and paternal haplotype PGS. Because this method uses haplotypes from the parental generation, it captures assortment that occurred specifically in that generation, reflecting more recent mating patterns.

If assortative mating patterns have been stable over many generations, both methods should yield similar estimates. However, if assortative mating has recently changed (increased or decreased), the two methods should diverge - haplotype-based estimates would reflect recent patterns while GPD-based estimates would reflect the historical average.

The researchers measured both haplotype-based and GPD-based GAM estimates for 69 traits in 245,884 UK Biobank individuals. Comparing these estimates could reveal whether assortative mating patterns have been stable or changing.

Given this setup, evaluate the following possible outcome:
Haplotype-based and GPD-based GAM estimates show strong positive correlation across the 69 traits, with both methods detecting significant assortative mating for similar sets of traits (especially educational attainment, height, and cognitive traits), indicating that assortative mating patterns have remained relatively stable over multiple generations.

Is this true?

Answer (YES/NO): NO